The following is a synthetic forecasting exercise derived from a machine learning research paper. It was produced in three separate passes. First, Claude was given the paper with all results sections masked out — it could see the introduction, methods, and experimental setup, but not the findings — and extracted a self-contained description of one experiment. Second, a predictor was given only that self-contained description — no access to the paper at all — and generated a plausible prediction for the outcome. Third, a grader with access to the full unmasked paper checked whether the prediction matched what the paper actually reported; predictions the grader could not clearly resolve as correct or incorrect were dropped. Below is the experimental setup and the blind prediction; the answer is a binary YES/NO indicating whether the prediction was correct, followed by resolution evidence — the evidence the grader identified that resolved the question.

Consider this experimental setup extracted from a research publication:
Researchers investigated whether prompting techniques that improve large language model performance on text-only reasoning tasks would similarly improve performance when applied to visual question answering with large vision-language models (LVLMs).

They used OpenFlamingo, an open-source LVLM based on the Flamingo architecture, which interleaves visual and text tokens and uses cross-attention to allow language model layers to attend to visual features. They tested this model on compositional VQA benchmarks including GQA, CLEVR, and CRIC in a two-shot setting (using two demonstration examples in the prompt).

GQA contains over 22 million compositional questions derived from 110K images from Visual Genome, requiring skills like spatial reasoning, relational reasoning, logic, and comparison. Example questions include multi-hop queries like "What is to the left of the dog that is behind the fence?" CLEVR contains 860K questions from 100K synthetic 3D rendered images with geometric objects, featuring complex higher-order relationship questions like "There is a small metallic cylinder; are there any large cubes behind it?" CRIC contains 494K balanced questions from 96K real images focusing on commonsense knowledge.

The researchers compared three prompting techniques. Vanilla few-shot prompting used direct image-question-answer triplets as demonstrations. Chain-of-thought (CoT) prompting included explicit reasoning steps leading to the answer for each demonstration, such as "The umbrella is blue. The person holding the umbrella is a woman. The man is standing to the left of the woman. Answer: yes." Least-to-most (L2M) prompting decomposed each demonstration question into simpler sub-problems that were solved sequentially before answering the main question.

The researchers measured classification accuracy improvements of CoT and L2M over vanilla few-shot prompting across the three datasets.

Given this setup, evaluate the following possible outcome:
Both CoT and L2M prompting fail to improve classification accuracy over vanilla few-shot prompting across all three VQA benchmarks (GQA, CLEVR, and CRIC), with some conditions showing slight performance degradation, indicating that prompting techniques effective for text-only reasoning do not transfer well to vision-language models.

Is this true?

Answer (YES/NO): NO